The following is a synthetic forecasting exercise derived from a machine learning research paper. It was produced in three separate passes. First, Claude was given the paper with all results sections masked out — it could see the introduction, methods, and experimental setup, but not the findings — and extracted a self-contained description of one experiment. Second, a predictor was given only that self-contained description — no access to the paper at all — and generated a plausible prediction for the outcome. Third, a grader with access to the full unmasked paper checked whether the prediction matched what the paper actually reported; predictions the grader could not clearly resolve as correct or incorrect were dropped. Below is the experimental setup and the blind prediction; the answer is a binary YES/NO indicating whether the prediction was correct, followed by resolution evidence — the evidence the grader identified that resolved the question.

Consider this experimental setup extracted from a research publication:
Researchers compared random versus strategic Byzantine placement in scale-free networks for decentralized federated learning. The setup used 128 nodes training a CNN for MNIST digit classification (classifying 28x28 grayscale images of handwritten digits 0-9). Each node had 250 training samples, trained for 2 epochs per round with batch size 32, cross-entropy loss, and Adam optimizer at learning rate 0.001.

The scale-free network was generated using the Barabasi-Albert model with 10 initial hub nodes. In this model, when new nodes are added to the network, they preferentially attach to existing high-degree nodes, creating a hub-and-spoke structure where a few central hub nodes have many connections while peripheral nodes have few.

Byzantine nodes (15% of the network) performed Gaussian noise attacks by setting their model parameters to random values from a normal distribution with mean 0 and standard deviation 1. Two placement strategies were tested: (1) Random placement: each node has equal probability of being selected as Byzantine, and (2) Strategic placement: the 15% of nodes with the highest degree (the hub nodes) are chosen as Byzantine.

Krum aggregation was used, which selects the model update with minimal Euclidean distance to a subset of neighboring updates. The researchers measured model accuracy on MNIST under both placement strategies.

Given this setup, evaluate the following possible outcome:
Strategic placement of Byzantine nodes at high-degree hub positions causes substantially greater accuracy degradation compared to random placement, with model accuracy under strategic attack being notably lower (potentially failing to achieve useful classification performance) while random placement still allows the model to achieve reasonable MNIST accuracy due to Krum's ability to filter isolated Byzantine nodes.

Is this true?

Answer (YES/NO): NO